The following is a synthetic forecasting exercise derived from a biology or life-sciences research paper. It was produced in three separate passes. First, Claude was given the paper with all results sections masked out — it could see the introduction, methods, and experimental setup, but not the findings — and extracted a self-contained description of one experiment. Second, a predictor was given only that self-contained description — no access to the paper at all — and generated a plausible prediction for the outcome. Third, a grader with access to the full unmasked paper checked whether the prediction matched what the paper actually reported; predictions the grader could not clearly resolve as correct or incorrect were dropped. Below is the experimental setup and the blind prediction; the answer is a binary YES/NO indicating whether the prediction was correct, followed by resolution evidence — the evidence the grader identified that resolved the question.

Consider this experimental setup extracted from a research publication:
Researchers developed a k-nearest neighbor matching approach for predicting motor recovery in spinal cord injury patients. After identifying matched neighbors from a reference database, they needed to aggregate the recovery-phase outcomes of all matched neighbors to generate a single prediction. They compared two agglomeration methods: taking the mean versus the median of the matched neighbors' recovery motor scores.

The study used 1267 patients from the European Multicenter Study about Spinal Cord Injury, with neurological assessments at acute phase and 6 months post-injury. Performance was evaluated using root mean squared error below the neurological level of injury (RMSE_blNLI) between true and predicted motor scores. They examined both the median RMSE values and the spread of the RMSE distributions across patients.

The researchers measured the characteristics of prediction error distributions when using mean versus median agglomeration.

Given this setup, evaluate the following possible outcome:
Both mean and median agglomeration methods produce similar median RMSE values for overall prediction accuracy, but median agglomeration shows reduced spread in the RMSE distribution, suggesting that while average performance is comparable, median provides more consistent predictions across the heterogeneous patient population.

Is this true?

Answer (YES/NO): NO